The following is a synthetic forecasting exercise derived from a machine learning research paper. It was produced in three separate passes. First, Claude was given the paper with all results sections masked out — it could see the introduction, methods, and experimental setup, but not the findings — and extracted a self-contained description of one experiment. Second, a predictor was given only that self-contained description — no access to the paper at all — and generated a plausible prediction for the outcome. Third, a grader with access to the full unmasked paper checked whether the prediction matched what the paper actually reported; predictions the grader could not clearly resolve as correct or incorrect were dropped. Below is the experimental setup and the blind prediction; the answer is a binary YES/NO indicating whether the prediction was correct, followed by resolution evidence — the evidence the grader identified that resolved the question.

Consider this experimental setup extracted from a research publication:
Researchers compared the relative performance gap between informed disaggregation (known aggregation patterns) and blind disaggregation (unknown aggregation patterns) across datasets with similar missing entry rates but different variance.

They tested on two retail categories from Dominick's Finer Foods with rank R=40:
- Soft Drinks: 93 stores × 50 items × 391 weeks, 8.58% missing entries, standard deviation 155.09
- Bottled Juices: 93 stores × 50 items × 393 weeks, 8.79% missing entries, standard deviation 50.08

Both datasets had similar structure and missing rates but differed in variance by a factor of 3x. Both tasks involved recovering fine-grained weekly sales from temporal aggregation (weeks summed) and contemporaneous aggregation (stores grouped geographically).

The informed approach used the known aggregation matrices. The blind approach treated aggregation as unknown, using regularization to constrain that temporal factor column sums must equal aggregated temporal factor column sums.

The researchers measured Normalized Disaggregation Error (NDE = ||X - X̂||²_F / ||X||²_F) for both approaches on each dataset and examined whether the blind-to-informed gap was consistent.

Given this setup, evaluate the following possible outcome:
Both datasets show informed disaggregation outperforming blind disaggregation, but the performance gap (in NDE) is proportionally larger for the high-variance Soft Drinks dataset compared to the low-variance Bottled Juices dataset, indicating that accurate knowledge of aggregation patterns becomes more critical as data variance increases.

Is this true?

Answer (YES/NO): NO